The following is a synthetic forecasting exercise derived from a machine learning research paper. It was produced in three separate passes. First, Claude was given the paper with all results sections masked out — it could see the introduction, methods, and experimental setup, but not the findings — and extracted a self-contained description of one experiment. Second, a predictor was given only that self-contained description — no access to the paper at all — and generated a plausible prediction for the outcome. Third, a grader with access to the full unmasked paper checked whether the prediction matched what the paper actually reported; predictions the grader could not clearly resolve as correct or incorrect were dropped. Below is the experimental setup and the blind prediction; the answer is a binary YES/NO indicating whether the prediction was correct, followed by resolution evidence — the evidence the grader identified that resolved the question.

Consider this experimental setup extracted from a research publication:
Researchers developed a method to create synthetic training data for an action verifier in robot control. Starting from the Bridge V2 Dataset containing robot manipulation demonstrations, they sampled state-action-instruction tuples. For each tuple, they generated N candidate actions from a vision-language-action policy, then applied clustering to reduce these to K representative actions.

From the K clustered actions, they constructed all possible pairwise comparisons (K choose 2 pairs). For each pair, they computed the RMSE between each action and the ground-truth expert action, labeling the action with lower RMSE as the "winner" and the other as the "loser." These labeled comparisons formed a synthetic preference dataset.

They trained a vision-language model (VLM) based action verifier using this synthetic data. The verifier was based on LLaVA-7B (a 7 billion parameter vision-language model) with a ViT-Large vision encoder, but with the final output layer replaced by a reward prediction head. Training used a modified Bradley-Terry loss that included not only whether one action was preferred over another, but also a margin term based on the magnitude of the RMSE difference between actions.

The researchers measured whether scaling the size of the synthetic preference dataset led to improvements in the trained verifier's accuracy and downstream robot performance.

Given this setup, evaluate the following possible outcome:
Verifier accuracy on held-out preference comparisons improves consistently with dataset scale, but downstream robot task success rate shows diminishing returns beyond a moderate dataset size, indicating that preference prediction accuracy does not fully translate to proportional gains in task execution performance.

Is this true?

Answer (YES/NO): NO